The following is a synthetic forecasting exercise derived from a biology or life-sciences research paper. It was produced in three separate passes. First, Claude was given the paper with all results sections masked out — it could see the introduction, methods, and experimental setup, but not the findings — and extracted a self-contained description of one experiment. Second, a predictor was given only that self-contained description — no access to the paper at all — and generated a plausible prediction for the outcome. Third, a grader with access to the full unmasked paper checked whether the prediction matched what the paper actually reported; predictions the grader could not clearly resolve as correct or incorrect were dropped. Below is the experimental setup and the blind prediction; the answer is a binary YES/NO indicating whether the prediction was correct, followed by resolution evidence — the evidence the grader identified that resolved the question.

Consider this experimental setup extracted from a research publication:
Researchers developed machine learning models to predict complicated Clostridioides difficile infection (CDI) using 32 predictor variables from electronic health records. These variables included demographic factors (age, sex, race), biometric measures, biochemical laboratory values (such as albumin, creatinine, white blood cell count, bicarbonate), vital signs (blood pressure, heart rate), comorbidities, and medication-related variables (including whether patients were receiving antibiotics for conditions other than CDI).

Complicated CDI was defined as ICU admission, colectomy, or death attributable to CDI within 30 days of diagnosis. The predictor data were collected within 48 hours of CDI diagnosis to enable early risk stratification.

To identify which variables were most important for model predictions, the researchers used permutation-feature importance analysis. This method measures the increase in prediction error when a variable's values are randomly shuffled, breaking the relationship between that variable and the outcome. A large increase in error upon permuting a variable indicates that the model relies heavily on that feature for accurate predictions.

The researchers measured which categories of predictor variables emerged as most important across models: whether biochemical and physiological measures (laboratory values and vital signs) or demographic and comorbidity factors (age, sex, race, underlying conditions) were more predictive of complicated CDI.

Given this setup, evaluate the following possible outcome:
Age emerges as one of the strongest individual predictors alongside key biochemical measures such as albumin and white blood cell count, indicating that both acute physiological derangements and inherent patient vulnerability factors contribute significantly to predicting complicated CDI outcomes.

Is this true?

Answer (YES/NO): NO